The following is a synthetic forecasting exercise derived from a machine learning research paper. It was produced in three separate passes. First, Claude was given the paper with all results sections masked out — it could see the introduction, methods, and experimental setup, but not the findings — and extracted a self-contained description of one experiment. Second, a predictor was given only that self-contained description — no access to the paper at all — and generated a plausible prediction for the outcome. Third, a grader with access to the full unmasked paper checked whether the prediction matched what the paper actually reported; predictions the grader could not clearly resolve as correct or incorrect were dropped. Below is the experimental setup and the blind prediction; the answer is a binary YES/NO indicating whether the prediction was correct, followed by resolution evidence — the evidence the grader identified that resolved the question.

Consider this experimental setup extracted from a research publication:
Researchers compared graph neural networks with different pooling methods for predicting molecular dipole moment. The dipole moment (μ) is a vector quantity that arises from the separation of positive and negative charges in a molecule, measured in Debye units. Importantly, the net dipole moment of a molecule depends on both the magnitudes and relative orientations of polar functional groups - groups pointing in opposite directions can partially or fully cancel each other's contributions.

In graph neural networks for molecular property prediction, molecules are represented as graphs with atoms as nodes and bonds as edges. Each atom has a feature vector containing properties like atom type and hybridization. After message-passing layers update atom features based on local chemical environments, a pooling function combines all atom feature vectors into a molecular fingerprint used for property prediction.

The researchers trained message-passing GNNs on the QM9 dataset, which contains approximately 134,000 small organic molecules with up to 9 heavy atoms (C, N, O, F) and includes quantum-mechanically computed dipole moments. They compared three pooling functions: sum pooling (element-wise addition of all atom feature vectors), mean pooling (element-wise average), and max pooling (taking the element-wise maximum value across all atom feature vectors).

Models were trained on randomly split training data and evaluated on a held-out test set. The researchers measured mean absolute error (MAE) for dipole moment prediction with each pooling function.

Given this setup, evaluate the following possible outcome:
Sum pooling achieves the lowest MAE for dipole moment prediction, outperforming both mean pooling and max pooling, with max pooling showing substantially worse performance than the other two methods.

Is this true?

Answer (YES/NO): NO